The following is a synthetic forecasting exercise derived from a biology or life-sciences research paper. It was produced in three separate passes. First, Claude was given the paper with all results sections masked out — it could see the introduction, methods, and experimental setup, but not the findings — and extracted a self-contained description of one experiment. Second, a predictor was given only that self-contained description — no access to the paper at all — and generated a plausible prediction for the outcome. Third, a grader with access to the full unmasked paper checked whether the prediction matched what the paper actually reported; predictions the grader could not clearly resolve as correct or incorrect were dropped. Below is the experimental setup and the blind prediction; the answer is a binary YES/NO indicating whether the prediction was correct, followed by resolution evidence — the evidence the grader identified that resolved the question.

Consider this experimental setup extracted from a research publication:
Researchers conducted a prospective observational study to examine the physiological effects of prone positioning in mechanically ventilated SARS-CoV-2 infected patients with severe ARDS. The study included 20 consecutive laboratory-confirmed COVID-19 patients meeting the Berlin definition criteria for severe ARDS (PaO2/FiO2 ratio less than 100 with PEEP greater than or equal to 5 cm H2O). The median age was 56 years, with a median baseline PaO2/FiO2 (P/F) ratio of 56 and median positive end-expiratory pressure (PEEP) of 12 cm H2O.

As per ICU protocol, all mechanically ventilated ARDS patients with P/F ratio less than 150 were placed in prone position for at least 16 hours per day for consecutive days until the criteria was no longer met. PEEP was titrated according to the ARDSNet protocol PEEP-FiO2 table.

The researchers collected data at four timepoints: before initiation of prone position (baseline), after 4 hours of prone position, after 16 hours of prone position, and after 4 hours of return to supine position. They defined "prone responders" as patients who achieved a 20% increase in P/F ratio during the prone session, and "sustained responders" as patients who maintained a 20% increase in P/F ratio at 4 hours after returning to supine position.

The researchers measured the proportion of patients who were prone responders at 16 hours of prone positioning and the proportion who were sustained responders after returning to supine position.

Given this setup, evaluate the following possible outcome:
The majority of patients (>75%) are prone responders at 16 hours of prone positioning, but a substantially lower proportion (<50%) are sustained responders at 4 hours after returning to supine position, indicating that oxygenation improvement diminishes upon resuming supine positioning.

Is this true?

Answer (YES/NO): NO